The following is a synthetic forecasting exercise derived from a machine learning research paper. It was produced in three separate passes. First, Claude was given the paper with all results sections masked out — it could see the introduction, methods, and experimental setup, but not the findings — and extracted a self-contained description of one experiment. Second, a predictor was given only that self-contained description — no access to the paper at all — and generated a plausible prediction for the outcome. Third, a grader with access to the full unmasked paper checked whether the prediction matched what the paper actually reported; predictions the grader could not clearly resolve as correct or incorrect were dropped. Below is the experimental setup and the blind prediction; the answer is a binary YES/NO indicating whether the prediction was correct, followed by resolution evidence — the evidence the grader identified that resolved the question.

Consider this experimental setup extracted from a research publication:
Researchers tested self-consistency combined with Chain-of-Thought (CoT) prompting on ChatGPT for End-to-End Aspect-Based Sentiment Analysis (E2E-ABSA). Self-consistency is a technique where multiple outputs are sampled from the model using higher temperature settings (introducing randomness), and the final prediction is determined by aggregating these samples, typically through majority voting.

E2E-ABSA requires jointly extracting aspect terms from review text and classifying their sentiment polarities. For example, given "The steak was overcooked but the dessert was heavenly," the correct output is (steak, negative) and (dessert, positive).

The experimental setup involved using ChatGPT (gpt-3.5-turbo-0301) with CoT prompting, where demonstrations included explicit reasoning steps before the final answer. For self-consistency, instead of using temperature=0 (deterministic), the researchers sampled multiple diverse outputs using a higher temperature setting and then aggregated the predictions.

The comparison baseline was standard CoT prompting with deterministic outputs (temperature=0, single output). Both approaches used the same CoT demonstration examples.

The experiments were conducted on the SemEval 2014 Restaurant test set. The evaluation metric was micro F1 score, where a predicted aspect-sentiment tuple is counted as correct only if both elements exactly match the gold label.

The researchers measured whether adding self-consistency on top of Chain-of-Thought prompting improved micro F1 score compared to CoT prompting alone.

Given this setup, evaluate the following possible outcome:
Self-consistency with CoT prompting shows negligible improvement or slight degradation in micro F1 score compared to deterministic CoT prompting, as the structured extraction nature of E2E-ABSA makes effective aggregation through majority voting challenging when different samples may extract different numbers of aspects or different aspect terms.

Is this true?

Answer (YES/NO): NO